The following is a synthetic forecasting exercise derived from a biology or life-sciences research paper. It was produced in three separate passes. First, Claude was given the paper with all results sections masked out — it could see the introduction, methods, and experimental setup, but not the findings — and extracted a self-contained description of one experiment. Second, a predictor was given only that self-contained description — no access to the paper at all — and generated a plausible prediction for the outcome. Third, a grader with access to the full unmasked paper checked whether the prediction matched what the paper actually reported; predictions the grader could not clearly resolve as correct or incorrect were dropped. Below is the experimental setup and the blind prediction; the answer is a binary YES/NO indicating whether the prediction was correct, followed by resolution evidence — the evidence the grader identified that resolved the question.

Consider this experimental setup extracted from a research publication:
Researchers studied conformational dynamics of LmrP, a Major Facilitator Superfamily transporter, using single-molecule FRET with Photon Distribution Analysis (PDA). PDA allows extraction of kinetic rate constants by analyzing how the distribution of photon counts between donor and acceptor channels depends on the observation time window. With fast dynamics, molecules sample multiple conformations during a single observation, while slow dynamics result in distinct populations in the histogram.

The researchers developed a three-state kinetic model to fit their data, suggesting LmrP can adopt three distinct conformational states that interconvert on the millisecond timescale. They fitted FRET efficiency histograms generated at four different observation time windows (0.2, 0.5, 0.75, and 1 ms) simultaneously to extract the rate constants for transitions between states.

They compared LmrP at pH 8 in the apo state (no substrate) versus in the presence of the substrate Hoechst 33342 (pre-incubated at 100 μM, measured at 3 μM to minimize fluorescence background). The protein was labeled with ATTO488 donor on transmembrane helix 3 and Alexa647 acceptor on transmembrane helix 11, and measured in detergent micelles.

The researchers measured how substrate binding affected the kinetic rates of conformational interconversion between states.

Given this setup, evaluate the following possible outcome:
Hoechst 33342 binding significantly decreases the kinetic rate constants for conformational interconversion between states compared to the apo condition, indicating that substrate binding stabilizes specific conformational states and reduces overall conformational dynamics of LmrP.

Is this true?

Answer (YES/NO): NO